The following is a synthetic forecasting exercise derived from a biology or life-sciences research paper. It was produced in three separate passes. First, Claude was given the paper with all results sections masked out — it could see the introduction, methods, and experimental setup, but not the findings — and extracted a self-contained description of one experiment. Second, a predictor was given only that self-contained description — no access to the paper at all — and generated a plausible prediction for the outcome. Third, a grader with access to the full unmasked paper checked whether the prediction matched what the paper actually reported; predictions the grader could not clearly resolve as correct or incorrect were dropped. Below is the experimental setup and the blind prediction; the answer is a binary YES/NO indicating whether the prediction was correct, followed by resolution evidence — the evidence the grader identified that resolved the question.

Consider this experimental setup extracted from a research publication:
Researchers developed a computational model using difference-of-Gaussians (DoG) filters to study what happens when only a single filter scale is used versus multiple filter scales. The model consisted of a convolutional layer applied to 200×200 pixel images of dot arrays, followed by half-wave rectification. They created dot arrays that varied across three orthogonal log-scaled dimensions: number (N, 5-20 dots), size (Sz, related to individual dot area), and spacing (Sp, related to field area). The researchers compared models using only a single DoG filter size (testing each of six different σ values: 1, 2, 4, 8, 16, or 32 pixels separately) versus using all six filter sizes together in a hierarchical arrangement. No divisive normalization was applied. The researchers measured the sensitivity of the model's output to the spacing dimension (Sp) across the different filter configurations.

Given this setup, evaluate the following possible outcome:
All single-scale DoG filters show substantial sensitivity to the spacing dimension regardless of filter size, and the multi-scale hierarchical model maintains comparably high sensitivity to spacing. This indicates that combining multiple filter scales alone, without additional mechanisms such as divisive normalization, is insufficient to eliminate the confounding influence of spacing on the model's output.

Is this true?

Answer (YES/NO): NO